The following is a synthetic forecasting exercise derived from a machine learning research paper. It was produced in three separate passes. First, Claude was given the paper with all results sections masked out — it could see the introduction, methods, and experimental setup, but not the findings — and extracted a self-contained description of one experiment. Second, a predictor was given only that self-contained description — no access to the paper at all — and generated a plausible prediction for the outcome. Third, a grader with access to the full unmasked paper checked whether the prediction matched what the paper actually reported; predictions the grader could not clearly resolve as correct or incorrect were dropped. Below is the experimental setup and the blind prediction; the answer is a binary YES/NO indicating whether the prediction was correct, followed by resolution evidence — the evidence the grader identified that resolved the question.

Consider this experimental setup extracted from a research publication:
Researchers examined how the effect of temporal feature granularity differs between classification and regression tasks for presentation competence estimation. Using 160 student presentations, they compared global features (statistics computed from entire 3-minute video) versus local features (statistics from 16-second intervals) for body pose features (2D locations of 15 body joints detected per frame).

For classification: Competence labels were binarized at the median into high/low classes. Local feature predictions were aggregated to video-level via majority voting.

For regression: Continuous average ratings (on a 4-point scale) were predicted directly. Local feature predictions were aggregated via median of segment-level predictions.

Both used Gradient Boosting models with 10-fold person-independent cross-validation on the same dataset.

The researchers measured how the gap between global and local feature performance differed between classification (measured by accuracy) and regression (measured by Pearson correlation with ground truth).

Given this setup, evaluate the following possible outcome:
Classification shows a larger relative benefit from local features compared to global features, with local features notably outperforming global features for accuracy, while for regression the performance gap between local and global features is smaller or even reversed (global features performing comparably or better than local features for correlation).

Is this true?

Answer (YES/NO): NO